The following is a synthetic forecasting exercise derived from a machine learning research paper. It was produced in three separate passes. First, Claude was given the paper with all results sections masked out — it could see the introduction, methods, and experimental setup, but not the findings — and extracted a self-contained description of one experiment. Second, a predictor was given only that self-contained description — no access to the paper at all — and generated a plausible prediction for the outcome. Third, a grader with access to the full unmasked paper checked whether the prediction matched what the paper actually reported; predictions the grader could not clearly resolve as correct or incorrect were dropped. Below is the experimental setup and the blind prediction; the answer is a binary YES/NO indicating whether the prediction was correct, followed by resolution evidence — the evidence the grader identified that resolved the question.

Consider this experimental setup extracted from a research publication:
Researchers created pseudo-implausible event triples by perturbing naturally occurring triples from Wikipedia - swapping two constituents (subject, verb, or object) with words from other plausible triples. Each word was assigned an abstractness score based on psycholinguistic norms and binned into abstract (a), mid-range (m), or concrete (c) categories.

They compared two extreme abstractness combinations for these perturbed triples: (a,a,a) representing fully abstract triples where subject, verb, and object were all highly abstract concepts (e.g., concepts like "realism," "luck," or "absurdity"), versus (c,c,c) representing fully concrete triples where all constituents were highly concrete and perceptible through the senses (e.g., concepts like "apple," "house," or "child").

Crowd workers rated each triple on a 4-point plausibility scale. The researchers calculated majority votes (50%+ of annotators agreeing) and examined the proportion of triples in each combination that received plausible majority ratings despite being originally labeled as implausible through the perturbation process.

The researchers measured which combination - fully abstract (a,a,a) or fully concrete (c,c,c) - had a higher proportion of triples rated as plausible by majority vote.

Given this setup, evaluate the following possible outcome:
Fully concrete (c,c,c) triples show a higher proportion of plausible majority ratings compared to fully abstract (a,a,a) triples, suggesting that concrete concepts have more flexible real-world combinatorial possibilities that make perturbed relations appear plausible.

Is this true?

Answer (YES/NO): NO